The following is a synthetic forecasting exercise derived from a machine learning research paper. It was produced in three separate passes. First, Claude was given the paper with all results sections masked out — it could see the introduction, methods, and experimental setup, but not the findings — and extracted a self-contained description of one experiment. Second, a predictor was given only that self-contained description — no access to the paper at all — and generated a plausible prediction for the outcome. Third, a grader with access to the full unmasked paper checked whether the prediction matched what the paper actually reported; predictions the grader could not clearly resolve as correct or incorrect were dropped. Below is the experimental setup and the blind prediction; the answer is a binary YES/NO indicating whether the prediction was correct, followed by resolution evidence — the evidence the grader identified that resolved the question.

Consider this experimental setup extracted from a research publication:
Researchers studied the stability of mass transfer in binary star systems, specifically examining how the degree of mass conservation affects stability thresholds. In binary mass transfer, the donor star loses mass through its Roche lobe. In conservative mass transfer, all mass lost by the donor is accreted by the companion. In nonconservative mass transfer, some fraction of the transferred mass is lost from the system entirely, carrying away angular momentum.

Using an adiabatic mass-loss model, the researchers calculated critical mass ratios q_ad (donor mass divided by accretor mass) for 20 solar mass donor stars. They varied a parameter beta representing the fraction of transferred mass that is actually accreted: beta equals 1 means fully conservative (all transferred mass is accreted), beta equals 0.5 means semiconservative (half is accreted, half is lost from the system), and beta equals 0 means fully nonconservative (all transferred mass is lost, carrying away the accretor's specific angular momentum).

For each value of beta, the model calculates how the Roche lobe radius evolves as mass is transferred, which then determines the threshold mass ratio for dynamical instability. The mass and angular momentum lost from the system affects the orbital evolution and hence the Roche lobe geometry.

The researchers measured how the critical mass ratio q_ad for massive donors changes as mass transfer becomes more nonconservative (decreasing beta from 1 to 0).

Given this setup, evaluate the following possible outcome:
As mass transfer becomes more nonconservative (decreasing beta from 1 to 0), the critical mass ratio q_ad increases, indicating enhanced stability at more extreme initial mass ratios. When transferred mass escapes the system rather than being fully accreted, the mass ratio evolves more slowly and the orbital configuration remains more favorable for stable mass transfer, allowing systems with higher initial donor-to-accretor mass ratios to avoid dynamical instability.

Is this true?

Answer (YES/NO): NO